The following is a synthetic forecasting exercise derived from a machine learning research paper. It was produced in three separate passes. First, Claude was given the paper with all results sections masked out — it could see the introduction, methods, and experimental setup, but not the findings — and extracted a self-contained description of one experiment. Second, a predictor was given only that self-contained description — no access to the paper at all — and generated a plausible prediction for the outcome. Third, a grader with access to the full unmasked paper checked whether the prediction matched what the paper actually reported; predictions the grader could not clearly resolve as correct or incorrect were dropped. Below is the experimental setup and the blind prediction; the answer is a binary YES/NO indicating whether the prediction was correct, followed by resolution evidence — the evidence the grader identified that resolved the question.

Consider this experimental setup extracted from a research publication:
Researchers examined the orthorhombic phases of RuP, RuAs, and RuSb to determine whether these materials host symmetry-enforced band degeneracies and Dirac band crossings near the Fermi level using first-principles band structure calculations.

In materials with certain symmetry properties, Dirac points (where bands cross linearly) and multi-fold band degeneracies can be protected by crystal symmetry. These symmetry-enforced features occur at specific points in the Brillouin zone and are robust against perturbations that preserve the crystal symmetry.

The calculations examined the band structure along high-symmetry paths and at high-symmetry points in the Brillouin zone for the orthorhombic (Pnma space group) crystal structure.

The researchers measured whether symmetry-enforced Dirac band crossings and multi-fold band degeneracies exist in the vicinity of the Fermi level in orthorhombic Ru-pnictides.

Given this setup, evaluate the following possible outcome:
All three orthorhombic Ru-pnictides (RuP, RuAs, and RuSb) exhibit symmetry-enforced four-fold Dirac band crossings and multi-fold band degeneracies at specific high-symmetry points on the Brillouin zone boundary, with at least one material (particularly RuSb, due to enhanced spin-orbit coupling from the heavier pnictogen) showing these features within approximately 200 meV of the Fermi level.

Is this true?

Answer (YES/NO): NO